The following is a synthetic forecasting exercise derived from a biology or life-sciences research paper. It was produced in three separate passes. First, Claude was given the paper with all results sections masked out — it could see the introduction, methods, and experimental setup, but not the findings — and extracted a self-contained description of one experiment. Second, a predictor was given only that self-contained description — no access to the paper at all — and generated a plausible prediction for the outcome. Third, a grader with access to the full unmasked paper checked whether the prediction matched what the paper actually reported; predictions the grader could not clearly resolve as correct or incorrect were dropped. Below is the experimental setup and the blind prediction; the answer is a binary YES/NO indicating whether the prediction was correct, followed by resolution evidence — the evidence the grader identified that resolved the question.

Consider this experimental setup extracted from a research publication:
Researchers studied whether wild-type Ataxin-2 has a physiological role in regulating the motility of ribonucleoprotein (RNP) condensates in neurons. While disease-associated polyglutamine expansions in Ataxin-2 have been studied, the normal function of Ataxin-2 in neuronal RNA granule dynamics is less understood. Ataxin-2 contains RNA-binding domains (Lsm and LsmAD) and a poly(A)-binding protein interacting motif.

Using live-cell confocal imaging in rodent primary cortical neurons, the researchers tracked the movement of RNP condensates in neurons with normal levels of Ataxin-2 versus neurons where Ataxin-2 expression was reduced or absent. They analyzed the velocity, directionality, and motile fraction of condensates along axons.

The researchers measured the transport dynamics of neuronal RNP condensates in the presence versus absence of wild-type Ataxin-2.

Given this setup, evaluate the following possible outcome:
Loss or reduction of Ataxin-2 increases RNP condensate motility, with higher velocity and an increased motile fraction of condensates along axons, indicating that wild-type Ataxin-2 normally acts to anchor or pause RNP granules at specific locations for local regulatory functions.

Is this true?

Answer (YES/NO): YES